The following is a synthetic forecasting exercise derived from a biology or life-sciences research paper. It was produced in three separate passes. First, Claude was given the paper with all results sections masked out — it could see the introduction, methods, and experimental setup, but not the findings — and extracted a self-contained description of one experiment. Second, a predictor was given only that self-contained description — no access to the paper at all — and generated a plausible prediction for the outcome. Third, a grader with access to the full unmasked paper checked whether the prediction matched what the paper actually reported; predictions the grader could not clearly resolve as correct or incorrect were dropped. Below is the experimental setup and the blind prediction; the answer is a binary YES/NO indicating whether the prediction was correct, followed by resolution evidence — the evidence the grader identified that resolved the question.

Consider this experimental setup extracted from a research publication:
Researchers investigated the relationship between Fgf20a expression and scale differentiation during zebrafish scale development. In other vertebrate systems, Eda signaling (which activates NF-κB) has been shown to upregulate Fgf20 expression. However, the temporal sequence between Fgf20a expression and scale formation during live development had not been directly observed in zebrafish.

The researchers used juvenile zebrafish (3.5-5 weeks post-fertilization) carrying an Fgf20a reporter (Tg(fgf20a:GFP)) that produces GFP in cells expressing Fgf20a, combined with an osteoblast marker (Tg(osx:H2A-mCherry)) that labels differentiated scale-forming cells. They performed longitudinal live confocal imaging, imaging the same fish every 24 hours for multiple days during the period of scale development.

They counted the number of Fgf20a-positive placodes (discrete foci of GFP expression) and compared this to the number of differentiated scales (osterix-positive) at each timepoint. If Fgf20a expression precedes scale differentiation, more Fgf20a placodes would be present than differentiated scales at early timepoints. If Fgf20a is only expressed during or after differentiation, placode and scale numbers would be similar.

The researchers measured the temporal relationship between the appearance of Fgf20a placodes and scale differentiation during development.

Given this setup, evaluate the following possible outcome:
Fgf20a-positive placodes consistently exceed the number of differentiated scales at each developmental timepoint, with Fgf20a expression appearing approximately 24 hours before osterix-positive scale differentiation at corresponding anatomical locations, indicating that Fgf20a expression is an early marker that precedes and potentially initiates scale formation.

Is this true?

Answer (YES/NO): YES